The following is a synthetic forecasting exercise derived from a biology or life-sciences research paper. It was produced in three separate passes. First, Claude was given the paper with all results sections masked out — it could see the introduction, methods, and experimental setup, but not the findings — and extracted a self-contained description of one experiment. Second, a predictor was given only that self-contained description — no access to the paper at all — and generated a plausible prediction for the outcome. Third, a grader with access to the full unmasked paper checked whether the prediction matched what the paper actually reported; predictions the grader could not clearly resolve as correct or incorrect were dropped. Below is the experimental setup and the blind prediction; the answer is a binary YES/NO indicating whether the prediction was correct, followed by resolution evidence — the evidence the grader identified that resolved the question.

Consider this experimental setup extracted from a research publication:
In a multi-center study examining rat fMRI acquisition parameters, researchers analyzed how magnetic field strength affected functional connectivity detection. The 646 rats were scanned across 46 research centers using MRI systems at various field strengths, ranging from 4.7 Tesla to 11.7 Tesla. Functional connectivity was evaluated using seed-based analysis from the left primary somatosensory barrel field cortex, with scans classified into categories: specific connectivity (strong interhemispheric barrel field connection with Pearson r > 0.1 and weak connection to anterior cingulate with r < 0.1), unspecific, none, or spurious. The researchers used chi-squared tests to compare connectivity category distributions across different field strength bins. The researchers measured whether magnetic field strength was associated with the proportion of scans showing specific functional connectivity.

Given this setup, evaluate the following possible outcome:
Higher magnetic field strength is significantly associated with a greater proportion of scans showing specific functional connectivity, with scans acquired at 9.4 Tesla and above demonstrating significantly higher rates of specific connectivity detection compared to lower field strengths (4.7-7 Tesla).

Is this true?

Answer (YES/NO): NO